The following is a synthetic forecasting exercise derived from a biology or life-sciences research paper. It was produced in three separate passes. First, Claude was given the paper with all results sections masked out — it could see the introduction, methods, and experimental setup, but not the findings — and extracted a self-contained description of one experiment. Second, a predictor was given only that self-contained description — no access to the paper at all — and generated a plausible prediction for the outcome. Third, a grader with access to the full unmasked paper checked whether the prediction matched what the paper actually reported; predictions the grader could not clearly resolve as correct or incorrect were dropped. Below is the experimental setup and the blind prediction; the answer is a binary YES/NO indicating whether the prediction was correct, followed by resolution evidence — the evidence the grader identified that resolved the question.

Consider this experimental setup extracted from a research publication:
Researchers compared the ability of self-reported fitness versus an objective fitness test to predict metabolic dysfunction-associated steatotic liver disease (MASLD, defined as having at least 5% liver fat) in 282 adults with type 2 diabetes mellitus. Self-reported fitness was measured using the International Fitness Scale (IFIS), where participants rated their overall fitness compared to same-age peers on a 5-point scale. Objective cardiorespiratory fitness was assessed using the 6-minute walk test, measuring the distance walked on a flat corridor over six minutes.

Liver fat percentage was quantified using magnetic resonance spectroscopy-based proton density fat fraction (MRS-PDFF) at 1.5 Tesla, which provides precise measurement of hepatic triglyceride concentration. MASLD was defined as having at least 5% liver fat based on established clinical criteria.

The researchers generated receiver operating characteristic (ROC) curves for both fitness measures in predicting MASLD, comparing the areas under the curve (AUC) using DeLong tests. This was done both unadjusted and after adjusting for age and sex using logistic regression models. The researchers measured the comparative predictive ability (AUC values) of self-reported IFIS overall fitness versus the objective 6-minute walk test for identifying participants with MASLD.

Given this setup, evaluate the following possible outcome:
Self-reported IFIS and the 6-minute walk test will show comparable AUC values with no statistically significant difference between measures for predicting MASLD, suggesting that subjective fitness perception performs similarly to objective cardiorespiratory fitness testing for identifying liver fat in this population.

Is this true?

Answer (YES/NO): NO